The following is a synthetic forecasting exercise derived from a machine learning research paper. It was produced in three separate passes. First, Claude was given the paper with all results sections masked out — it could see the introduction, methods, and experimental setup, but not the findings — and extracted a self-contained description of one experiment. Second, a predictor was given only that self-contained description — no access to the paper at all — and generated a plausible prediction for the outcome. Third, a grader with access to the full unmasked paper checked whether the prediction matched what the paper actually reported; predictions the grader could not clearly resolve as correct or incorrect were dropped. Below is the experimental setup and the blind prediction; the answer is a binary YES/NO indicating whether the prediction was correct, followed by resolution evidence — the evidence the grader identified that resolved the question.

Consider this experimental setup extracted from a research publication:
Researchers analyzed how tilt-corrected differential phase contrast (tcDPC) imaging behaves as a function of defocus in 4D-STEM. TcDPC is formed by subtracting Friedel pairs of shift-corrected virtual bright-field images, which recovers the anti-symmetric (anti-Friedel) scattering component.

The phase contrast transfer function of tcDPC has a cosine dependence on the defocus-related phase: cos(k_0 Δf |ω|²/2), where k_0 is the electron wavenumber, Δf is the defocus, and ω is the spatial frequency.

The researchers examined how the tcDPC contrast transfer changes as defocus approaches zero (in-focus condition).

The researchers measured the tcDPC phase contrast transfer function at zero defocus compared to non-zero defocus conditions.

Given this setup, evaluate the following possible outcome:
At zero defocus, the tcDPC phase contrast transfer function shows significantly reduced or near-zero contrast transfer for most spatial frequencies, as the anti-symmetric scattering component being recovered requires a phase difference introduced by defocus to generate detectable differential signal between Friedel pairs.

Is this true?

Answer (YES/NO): NO